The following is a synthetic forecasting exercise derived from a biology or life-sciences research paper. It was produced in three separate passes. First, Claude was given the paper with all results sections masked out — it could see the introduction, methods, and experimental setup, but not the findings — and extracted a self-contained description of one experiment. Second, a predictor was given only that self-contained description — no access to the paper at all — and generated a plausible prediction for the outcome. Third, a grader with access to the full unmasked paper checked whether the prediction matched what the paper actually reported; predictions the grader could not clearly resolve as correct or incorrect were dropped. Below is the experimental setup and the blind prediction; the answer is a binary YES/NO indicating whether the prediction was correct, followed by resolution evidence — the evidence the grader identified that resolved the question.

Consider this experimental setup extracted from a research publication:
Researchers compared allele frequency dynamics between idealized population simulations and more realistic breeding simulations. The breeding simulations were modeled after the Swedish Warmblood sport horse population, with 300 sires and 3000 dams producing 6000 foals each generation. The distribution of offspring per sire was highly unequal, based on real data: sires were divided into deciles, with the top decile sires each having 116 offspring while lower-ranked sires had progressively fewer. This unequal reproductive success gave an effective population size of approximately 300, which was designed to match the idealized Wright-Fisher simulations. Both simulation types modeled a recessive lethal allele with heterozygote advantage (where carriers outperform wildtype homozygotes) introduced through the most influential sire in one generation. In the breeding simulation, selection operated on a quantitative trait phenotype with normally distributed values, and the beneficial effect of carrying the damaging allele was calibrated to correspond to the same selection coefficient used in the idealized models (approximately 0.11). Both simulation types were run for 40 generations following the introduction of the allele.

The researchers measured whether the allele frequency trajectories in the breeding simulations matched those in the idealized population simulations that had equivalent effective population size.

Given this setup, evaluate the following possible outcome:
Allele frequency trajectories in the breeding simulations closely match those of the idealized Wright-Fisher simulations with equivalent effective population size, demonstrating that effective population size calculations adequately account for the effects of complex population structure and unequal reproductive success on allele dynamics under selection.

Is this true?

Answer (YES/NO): YES